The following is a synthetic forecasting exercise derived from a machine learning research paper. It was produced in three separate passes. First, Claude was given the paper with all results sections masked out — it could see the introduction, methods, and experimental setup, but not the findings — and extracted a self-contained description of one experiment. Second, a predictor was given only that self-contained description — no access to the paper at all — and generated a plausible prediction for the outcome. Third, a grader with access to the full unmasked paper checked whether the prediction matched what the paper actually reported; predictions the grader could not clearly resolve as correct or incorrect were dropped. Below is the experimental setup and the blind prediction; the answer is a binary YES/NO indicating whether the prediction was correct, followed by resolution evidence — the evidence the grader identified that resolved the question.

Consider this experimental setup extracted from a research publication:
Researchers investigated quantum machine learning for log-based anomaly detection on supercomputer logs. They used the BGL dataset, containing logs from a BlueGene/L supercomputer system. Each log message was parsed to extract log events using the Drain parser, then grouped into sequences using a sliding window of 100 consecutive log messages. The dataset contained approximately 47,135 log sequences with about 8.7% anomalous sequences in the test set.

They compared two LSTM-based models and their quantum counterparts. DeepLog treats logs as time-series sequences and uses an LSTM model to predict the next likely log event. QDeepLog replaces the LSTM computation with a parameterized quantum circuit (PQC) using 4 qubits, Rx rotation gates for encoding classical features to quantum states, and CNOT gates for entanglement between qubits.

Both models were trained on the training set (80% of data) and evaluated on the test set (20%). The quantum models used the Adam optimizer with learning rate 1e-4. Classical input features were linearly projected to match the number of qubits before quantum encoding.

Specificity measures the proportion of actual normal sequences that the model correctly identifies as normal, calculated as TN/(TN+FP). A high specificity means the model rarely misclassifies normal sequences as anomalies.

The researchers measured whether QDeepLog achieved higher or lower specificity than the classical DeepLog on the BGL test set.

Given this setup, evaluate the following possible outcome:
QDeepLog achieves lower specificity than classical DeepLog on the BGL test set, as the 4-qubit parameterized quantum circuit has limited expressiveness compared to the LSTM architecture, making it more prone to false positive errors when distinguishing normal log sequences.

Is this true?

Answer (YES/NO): NO